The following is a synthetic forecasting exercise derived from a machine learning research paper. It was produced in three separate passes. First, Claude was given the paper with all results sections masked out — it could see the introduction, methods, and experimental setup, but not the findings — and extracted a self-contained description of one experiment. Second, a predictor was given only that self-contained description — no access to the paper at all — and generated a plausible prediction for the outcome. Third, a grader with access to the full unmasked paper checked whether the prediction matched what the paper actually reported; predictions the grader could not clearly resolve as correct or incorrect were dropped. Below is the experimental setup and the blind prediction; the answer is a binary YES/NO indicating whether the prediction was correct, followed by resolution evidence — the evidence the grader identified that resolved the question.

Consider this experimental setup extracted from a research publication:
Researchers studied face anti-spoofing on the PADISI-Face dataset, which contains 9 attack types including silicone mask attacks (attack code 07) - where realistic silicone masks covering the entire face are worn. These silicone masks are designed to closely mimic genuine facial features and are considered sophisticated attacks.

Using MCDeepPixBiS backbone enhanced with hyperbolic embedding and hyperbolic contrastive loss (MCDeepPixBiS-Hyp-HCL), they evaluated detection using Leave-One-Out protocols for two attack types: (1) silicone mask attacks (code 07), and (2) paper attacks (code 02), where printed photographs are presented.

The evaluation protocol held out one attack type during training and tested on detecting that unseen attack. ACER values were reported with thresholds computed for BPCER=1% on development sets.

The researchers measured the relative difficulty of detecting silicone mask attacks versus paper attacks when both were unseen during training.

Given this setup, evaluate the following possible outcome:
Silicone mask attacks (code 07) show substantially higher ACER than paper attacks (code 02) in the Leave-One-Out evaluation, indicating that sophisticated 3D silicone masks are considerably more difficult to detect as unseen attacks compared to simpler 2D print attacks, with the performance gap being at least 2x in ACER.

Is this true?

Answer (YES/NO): YES